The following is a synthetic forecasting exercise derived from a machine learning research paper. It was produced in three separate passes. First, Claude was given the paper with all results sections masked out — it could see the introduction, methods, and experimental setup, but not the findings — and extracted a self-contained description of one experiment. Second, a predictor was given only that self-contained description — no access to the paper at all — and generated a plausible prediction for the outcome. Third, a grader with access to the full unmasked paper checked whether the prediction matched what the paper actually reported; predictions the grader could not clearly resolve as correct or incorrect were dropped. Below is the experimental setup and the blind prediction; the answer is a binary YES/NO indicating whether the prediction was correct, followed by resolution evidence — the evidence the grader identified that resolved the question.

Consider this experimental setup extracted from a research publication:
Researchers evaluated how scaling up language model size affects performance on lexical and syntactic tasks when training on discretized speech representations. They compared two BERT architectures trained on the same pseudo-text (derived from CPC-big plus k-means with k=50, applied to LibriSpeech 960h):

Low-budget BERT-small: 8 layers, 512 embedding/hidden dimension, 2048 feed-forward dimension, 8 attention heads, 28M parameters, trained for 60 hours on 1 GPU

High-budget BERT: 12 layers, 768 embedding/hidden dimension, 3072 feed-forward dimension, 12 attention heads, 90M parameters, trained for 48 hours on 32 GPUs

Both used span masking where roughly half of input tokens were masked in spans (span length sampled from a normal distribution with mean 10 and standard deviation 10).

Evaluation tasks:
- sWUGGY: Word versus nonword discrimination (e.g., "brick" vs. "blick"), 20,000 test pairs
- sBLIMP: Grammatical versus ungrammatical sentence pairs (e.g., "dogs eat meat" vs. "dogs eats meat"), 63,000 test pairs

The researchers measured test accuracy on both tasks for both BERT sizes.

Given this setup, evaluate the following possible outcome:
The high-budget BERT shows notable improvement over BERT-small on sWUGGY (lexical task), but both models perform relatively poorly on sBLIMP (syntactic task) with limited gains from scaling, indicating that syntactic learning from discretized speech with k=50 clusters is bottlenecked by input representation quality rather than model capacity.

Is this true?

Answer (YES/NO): YES